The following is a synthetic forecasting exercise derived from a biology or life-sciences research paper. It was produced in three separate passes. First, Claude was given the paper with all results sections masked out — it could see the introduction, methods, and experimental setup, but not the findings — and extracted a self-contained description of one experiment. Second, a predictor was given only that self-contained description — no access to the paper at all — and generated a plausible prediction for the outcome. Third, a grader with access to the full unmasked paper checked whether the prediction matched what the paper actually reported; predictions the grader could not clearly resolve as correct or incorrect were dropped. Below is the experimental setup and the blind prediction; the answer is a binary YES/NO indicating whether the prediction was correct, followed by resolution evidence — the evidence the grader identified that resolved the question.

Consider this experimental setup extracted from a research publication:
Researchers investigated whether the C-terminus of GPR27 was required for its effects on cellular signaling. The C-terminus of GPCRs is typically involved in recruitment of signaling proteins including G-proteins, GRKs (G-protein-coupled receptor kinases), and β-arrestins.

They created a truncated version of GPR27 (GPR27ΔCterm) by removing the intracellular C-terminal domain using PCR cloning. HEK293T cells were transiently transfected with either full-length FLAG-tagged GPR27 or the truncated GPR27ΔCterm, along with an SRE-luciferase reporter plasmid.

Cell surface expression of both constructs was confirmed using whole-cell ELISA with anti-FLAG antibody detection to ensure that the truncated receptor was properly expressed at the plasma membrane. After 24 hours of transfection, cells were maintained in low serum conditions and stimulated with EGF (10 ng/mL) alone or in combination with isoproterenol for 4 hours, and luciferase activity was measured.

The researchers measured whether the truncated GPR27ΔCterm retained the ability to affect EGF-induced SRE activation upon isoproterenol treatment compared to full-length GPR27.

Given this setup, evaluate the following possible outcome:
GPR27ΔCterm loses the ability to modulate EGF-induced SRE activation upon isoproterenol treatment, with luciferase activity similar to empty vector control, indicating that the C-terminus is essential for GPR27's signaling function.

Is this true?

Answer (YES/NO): NO